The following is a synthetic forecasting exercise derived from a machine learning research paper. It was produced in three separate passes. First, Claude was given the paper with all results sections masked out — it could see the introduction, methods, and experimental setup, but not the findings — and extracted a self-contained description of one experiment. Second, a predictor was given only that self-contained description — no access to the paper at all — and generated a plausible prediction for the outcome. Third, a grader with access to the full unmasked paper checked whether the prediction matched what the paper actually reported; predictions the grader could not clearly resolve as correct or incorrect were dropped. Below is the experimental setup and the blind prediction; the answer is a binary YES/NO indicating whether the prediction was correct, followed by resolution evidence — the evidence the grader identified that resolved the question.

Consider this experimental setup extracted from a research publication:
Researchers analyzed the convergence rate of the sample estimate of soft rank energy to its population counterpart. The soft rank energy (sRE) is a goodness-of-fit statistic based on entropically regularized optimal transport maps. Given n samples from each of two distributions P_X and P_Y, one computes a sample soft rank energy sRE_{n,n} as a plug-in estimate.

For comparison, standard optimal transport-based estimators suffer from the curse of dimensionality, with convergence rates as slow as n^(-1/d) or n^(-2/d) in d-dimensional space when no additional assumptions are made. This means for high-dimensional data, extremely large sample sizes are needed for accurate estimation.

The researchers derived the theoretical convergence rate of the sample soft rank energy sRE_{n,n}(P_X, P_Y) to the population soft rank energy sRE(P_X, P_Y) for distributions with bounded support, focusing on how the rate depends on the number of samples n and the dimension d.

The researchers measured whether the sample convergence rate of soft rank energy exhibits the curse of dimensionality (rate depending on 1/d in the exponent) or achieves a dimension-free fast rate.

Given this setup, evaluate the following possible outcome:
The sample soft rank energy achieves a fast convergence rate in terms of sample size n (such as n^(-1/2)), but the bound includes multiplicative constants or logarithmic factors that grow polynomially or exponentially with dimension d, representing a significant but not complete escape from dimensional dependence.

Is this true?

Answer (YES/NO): YES